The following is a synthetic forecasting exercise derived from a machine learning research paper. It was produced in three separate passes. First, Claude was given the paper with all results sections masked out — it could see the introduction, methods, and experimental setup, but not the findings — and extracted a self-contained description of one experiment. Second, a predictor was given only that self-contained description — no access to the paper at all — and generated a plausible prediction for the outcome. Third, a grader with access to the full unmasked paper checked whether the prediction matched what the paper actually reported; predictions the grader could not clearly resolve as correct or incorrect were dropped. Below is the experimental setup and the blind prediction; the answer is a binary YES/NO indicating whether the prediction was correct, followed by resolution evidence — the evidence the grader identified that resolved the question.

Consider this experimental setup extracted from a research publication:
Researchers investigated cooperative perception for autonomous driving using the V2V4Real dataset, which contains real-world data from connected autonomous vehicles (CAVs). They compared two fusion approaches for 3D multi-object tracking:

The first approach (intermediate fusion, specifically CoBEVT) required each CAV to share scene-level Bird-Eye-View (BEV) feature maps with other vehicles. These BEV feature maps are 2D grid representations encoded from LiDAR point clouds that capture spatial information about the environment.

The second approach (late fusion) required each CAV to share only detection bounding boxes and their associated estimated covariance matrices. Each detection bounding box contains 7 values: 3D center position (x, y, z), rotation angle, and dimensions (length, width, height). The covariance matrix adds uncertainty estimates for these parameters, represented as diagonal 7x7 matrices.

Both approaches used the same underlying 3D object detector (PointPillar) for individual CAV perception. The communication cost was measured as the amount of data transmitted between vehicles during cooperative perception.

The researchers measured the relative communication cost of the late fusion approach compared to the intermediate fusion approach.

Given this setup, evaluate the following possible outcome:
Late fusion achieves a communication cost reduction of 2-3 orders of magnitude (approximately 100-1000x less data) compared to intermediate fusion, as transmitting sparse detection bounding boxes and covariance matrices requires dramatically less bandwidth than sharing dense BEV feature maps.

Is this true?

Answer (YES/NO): NO